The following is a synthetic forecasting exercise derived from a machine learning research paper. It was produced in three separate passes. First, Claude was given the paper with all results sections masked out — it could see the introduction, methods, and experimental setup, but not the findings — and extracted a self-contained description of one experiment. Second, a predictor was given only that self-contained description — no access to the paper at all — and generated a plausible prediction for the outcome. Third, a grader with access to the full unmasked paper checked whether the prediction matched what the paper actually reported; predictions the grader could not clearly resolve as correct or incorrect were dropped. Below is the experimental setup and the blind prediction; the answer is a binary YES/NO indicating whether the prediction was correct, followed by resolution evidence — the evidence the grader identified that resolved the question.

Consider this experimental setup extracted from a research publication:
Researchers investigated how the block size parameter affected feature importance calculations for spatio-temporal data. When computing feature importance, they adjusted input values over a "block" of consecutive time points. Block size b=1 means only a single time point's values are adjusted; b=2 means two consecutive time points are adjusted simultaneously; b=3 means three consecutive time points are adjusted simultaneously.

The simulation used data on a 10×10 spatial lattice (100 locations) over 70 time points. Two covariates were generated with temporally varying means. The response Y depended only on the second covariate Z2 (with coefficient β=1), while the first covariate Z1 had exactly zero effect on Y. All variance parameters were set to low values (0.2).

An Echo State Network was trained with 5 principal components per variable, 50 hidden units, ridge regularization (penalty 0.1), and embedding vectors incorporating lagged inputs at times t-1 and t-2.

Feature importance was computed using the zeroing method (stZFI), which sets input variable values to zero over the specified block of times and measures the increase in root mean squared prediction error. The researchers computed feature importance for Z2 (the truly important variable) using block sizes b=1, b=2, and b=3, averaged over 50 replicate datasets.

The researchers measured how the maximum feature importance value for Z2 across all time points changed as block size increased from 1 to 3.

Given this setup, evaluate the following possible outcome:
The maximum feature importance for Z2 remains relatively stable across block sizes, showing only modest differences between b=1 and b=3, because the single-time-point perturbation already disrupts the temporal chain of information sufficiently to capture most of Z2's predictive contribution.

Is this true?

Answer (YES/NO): NO